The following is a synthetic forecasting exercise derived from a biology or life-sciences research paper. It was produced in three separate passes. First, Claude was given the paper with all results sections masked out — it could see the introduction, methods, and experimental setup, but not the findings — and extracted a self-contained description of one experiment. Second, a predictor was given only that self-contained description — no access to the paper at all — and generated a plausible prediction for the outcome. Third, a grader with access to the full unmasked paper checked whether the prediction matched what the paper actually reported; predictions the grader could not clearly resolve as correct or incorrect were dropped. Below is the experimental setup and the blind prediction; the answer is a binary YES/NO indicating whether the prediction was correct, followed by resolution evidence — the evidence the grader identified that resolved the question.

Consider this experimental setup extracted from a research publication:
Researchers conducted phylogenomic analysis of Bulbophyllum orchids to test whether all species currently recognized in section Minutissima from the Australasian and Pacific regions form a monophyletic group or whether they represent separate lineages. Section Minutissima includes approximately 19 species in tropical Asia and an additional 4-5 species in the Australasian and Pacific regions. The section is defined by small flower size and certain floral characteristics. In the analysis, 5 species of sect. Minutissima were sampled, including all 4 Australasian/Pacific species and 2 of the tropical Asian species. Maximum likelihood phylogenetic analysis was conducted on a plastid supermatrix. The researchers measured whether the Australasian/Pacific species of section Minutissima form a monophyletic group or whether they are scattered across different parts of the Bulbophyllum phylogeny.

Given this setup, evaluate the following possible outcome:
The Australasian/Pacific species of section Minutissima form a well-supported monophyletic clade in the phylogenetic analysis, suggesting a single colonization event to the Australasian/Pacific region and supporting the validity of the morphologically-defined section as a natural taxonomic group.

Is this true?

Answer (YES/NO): NO